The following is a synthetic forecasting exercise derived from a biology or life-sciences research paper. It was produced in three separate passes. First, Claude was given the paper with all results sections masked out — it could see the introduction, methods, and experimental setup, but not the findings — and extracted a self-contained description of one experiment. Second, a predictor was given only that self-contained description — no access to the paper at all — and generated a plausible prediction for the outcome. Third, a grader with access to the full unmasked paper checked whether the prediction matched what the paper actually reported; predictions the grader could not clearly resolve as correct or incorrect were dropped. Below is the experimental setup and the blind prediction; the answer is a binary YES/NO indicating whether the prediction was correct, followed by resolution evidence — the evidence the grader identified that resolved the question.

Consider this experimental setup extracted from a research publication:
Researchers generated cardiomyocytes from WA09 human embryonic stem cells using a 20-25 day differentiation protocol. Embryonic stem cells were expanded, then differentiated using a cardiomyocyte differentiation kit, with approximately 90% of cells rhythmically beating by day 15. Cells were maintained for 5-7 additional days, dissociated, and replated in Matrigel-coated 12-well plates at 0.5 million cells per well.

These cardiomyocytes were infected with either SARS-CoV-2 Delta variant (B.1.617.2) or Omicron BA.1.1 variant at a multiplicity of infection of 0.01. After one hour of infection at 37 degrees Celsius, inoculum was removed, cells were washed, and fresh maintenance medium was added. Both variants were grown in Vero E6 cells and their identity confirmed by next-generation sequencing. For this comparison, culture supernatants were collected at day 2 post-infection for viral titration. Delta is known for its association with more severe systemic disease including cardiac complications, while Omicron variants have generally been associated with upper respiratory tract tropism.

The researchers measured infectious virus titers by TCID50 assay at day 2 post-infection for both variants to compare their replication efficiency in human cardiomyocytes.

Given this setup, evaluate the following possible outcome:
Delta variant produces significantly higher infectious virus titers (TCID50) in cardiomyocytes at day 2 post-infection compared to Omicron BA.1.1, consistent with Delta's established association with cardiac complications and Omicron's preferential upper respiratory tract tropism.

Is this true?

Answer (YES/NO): NO